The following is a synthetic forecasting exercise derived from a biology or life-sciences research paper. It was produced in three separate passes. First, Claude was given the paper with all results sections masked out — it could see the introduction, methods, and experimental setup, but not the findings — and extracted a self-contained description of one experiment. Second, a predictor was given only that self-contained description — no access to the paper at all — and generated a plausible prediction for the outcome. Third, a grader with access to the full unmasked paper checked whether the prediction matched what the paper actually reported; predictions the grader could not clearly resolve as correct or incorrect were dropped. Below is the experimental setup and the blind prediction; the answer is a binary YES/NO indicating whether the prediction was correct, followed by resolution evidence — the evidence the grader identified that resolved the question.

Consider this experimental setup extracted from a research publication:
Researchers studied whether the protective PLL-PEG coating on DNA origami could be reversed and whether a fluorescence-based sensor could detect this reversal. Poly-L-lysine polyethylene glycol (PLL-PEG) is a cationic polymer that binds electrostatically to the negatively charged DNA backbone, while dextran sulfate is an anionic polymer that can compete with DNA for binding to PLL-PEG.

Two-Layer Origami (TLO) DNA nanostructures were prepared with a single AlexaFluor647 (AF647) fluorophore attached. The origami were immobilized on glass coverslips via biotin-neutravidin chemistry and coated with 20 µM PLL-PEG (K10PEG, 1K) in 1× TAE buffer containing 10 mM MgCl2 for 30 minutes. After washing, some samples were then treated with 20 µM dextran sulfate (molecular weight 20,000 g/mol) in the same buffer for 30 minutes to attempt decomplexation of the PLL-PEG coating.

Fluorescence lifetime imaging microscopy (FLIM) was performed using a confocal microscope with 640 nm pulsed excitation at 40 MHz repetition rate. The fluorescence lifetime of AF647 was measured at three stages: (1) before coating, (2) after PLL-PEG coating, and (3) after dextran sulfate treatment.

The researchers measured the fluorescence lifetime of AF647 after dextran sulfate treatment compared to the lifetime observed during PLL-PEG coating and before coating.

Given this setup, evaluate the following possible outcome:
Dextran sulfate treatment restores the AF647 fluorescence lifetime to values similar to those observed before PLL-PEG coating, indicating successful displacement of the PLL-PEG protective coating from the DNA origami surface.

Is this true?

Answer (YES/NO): YES